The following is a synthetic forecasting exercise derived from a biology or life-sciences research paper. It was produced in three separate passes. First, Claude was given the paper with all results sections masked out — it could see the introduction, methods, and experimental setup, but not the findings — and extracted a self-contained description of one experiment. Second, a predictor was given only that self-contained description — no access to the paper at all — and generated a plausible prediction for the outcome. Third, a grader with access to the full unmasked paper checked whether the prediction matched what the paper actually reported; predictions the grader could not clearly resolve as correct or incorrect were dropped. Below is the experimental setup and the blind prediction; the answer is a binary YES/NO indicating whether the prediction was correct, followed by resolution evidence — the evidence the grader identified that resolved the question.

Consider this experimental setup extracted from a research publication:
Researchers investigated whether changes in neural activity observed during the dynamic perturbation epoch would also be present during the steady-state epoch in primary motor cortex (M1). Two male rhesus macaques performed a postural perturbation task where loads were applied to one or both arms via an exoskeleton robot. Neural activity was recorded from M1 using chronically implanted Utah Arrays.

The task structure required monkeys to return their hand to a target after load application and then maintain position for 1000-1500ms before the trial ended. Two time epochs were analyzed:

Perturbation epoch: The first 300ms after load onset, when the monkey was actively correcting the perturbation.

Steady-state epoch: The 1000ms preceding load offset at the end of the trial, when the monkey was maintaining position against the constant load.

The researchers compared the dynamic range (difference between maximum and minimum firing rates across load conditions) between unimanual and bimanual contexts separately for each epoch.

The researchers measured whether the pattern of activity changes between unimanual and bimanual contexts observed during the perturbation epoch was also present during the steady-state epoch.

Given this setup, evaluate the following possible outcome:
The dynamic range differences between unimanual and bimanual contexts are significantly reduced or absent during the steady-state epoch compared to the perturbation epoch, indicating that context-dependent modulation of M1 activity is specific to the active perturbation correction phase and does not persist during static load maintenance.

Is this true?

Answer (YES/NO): NO